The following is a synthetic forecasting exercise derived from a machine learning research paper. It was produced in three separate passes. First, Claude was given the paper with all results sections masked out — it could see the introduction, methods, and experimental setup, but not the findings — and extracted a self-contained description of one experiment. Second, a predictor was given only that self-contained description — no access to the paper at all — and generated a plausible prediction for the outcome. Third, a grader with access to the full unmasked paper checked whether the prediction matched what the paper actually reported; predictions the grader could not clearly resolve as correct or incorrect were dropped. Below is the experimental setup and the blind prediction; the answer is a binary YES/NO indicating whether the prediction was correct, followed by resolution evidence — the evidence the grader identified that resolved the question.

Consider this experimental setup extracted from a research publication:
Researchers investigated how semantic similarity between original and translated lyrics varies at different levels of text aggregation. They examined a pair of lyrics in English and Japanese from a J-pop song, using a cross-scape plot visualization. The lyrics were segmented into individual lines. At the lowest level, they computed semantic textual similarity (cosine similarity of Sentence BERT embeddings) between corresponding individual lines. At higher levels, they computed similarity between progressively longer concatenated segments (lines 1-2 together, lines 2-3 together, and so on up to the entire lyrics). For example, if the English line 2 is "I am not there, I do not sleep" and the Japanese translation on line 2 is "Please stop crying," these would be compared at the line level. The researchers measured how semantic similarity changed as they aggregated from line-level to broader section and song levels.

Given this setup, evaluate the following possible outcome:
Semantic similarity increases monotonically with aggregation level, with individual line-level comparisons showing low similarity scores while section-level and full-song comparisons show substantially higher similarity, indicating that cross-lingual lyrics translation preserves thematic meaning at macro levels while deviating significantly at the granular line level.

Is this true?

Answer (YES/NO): YES